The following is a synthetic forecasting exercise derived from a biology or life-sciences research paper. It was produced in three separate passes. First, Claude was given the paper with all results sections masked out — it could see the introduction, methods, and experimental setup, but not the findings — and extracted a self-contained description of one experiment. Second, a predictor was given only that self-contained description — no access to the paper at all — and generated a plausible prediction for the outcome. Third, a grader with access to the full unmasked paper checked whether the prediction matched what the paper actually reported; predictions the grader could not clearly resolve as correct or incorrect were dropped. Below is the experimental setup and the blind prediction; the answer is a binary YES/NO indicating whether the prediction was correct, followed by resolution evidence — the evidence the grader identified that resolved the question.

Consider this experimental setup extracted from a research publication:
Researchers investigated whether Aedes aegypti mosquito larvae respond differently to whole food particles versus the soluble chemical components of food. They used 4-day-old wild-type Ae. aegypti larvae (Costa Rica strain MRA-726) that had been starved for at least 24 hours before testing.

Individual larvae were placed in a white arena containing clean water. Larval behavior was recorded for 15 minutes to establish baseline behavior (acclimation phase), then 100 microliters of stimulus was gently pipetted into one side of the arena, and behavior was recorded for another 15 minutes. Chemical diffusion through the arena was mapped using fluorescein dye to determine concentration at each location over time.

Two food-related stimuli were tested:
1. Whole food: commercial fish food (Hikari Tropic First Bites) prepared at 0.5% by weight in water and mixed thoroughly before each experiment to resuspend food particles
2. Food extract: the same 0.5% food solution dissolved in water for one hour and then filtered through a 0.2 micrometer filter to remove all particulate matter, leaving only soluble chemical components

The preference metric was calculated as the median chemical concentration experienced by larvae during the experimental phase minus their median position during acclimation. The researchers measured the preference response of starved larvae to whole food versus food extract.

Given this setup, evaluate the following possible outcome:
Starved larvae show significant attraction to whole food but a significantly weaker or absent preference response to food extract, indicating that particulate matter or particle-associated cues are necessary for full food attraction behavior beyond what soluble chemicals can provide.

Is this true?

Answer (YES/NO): NO